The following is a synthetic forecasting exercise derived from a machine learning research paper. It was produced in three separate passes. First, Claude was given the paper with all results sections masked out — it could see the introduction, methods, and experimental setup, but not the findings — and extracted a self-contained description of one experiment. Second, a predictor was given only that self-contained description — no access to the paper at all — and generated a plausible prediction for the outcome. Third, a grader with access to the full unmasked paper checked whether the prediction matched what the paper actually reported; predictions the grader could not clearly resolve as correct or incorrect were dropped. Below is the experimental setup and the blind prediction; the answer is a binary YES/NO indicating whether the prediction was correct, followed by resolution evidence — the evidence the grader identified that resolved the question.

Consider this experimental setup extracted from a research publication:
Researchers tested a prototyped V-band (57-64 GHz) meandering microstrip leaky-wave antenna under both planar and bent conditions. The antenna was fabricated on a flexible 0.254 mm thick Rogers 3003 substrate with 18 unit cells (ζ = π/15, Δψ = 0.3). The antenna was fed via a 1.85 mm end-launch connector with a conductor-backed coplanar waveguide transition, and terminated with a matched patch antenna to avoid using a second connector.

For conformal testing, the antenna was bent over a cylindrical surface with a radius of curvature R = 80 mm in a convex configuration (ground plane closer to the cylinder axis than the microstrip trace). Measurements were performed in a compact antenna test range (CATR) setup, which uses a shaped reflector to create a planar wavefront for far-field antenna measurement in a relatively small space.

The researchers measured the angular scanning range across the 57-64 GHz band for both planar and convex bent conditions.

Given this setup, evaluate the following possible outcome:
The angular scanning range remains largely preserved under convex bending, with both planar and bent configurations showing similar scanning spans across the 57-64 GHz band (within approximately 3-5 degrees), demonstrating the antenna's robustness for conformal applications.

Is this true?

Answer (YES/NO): YES